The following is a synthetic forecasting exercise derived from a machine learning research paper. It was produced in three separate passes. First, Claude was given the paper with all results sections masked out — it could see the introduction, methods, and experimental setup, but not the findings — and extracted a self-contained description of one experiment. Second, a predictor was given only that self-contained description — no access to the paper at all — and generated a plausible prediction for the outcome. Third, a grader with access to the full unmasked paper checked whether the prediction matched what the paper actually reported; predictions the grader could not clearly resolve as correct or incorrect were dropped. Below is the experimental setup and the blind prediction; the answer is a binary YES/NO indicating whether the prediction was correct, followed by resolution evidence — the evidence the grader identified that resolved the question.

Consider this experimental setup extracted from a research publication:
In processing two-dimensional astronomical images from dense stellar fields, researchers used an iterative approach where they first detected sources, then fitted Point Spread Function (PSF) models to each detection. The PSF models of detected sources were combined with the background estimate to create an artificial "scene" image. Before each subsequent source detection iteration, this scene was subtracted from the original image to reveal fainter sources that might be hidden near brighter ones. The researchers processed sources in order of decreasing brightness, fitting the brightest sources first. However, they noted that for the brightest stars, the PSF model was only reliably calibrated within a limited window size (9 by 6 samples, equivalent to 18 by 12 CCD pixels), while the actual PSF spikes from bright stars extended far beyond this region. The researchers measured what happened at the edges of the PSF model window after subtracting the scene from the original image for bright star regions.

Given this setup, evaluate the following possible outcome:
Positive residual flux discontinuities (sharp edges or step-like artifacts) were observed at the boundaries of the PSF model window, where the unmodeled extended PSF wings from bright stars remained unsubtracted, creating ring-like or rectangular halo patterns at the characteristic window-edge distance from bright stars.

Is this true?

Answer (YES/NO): NO